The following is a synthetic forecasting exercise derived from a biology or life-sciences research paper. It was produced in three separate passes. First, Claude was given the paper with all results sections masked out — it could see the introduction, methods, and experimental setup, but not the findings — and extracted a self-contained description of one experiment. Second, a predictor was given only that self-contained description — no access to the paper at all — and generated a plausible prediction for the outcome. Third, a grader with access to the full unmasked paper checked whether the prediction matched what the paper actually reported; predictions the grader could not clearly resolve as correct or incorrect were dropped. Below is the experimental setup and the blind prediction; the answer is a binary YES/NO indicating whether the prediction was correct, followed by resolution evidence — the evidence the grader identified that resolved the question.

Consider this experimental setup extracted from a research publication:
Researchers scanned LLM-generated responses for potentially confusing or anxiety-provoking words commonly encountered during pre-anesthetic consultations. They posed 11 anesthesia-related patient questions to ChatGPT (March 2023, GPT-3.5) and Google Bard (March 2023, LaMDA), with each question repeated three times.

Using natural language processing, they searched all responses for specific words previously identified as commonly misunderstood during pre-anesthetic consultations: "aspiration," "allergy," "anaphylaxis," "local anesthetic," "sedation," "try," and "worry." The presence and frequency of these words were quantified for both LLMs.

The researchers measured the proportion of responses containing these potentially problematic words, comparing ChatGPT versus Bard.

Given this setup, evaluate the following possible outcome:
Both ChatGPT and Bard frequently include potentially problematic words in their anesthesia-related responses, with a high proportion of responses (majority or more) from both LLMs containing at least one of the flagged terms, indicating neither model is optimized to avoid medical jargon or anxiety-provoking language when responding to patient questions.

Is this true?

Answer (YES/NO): NO